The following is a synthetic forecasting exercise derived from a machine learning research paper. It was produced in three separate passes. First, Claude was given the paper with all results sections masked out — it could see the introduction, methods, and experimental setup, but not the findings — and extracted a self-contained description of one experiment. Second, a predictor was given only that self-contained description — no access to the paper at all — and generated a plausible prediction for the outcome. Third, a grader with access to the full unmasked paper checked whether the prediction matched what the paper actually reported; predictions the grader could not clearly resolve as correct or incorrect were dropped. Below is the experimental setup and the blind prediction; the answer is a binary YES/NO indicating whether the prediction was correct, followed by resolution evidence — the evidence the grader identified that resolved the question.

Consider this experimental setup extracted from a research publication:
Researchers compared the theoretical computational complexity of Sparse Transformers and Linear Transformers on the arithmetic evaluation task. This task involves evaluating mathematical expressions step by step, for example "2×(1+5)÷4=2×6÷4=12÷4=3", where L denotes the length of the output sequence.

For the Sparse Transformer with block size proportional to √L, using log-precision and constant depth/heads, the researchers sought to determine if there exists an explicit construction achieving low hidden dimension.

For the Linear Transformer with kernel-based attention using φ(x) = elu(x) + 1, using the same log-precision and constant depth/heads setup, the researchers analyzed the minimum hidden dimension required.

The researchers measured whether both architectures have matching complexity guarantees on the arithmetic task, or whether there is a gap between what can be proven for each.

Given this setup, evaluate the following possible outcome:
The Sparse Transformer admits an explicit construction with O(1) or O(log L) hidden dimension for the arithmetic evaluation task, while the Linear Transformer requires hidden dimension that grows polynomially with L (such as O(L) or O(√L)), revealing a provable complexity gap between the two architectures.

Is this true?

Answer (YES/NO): NO